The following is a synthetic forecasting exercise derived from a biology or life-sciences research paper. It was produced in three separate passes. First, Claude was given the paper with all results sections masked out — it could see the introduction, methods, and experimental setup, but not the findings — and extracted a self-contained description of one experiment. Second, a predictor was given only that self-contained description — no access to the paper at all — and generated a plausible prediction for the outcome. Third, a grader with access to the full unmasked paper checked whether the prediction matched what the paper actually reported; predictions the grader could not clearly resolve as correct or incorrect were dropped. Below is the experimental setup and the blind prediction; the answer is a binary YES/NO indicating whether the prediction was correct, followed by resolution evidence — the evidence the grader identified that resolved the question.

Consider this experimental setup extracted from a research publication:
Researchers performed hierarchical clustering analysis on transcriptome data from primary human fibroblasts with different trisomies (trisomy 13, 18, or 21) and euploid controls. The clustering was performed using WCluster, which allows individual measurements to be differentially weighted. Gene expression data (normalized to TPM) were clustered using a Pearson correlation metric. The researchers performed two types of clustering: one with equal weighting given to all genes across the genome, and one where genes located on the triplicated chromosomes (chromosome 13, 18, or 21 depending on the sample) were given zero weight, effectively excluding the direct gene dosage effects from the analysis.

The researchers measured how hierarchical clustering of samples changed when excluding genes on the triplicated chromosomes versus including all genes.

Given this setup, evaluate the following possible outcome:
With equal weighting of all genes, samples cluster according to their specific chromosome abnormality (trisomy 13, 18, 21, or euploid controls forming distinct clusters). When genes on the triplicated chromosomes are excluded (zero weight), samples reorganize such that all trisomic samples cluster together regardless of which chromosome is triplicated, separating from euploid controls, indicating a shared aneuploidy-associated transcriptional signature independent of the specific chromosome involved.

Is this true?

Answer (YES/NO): NO